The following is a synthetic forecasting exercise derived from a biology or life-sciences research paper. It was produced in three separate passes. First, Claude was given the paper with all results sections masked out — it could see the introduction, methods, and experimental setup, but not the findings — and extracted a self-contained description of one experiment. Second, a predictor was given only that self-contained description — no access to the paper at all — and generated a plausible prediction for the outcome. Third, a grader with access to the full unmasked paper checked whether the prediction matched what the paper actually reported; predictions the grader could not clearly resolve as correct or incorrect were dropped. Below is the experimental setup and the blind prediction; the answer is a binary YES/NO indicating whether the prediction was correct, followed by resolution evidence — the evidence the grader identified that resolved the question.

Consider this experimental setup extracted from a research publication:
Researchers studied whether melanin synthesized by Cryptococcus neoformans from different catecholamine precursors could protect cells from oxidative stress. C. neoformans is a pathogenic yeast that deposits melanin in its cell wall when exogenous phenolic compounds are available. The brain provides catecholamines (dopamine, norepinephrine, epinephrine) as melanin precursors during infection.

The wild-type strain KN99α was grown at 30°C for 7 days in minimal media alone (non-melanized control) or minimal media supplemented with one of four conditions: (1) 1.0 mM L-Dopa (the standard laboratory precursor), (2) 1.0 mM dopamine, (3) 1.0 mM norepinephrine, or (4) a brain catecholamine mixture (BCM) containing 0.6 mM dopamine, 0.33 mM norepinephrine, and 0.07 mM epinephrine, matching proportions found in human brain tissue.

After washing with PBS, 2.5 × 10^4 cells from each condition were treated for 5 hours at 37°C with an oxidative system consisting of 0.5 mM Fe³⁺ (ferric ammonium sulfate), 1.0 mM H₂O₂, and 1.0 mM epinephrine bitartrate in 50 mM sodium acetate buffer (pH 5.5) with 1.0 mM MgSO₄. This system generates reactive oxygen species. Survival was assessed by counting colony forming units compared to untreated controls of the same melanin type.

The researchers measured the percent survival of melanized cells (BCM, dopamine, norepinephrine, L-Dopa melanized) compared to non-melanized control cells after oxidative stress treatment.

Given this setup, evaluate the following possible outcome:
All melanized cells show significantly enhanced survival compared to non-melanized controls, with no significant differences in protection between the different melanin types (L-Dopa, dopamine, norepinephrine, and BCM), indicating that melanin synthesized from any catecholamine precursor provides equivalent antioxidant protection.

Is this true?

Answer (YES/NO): NO